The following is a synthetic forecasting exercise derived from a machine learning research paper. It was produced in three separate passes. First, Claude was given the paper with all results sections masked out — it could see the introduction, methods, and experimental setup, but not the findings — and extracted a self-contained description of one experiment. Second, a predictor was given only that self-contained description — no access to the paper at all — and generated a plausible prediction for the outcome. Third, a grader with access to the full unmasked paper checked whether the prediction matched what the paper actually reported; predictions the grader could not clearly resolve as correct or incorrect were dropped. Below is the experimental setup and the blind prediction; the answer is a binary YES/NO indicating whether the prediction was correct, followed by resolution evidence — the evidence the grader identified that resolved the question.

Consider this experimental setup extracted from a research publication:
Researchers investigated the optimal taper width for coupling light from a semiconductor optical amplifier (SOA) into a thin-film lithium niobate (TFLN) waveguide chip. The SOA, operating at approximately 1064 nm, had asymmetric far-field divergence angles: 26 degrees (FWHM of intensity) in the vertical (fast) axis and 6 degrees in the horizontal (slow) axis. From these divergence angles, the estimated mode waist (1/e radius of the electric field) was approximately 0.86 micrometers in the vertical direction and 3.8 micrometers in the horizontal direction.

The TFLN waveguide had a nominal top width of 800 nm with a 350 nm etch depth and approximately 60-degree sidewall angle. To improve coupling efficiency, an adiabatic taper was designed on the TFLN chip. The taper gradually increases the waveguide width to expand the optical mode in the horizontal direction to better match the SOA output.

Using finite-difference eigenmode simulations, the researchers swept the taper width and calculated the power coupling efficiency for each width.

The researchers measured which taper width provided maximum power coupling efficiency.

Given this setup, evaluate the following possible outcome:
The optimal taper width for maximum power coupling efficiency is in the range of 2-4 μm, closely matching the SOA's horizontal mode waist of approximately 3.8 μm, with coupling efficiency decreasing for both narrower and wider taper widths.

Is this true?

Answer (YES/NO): NO